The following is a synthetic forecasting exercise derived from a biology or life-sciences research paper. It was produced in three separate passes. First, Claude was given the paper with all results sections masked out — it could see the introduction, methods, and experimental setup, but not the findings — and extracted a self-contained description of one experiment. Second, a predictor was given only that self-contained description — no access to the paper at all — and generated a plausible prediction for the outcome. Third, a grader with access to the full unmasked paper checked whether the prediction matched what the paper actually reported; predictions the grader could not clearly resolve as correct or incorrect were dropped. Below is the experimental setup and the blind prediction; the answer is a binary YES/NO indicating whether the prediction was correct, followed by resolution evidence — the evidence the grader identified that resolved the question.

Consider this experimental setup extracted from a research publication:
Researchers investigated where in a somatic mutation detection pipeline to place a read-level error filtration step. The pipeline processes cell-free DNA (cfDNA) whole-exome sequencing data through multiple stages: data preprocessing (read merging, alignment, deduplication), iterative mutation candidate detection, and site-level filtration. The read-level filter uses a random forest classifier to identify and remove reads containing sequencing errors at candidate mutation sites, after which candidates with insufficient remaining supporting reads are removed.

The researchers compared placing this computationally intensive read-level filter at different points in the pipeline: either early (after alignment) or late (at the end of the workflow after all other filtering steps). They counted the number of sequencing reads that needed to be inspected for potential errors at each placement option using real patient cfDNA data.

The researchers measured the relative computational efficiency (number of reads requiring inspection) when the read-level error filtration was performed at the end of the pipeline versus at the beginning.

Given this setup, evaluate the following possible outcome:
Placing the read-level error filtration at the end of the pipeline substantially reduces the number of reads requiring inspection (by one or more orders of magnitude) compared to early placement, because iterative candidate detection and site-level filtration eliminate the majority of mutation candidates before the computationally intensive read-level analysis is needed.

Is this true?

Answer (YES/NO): YES